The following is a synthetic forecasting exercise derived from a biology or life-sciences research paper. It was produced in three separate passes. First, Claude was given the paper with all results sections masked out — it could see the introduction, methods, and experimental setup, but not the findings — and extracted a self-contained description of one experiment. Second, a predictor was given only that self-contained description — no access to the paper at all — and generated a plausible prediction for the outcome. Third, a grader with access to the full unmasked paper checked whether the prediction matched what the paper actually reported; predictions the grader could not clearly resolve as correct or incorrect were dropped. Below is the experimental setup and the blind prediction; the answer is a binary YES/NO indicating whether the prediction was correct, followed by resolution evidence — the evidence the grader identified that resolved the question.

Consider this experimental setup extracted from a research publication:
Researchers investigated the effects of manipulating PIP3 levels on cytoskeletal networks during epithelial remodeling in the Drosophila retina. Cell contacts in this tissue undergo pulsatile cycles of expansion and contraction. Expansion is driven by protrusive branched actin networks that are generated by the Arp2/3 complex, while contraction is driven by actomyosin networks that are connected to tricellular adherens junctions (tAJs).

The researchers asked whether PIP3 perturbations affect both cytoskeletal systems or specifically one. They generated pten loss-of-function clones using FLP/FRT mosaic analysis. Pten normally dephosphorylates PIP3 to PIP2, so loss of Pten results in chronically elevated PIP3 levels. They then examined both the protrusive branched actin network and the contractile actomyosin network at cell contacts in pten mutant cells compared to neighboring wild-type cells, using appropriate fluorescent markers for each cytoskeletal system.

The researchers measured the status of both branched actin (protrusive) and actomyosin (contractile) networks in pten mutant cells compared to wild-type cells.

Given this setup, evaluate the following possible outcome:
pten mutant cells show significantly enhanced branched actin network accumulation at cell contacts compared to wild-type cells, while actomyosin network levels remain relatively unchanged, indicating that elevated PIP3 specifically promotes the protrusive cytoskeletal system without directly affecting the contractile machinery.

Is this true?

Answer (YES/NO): NO